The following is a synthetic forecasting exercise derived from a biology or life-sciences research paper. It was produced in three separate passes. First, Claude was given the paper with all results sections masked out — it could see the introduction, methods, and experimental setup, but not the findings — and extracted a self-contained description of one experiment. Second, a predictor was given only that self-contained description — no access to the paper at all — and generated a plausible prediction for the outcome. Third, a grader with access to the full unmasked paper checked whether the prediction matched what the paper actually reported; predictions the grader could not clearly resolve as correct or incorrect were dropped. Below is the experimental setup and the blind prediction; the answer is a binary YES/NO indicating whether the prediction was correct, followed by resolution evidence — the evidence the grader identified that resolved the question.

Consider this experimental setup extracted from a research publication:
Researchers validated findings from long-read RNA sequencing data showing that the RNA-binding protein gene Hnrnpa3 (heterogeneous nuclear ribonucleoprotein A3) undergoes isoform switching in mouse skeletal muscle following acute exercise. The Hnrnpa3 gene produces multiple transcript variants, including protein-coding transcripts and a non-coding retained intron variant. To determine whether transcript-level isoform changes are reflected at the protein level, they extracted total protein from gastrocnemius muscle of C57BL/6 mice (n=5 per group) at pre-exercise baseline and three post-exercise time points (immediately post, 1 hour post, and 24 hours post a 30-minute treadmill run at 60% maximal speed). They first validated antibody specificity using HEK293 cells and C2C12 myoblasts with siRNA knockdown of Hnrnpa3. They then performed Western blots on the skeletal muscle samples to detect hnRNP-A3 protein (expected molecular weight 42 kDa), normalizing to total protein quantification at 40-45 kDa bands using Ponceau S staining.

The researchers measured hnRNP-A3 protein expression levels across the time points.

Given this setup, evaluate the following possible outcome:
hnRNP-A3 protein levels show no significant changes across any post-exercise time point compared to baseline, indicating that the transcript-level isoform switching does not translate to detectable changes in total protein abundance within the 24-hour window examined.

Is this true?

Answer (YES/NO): NO